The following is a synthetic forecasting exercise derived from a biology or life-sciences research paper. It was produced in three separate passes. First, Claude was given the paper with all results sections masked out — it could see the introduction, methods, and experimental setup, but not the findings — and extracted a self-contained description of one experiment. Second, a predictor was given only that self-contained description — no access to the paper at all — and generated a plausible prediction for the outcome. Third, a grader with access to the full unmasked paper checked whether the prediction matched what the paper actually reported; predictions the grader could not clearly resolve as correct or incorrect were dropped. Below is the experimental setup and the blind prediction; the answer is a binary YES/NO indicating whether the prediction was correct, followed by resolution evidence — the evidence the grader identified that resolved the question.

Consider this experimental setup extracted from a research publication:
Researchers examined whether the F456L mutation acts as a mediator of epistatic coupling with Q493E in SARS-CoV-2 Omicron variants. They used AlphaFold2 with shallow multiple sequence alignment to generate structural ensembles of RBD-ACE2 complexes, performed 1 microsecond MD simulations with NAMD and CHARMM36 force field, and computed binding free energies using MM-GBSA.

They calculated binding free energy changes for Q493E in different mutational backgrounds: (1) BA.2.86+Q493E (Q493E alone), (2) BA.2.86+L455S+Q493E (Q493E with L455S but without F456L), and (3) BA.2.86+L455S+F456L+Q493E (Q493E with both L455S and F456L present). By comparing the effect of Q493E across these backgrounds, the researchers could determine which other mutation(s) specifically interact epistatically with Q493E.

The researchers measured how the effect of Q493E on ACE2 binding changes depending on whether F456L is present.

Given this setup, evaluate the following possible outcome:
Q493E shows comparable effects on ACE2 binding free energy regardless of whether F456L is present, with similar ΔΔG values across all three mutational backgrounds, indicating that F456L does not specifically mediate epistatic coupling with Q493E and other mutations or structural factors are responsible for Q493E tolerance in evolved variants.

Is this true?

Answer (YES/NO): NO